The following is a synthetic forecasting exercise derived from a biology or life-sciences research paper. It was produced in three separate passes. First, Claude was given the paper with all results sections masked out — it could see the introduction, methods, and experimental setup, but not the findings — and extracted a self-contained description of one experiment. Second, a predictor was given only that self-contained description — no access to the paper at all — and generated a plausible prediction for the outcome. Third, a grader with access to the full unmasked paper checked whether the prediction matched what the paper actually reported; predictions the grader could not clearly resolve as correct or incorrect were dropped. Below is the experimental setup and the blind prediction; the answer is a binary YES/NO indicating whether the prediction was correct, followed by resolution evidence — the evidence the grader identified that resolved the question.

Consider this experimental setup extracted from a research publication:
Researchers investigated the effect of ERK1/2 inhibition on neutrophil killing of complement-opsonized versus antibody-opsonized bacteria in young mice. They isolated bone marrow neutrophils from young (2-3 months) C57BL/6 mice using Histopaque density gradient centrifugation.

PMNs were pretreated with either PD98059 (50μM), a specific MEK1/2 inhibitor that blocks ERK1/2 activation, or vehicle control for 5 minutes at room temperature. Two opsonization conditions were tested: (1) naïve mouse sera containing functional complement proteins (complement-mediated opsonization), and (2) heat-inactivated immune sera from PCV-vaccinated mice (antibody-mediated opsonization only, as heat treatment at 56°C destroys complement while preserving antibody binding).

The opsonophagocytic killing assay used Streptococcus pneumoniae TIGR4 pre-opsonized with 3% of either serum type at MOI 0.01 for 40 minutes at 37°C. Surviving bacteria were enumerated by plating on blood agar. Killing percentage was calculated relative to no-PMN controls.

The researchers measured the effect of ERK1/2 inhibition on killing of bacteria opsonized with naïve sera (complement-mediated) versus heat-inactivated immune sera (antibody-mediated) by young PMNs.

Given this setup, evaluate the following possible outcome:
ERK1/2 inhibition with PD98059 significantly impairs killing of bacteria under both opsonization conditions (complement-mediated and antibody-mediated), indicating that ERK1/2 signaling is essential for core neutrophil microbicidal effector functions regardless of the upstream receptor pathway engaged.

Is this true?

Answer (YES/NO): NO